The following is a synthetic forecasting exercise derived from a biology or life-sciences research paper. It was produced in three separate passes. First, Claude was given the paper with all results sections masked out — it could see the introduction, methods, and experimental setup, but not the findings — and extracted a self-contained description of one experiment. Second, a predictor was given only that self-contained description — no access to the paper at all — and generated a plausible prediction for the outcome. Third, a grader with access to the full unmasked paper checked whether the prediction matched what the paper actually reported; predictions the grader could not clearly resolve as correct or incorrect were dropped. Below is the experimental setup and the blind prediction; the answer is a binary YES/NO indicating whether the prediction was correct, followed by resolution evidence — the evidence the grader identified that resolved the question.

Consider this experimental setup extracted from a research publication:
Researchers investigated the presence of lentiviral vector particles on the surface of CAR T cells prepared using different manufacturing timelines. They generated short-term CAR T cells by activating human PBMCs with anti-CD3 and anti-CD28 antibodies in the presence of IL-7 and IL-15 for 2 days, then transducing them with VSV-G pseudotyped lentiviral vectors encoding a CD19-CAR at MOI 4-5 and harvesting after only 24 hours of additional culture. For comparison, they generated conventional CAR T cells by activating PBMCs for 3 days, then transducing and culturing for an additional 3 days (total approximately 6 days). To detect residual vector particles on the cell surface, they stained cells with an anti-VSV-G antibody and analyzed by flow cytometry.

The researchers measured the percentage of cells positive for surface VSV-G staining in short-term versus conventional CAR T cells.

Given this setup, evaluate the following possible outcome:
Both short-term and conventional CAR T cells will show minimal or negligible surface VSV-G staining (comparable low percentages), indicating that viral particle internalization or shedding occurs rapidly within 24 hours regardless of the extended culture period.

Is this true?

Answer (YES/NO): NO